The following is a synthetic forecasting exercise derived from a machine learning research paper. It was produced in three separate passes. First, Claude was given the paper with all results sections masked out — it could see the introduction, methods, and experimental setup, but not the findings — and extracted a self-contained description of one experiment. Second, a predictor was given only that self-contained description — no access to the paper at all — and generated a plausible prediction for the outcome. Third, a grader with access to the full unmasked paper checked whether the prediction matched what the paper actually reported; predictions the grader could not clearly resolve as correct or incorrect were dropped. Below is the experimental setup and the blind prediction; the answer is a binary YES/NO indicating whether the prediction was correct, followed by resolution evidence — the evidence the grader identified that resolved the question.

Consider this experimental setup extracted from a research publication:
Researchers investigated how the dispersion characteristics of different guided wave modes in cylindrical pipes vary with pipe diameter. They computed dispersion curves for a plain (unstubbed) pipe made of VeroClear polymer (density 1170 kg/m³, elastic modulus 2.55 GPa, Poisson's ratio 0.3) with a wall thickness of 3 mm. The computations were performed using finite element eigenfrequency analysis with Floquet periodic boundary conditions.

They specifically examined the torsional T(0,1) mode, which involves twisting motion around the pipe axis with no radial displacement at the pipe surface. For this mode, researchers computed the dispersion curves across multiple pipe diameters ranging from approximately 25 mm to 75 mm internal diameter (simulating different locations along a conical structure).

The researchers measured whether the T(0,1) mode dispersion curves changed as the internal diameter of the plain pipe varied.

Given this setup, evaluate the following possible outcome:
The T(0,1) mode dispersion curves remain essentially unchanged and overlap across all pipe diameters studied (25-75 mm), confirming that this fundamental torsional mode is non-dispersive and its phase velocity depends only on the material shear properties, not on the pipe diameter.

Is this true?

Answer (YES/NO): YES